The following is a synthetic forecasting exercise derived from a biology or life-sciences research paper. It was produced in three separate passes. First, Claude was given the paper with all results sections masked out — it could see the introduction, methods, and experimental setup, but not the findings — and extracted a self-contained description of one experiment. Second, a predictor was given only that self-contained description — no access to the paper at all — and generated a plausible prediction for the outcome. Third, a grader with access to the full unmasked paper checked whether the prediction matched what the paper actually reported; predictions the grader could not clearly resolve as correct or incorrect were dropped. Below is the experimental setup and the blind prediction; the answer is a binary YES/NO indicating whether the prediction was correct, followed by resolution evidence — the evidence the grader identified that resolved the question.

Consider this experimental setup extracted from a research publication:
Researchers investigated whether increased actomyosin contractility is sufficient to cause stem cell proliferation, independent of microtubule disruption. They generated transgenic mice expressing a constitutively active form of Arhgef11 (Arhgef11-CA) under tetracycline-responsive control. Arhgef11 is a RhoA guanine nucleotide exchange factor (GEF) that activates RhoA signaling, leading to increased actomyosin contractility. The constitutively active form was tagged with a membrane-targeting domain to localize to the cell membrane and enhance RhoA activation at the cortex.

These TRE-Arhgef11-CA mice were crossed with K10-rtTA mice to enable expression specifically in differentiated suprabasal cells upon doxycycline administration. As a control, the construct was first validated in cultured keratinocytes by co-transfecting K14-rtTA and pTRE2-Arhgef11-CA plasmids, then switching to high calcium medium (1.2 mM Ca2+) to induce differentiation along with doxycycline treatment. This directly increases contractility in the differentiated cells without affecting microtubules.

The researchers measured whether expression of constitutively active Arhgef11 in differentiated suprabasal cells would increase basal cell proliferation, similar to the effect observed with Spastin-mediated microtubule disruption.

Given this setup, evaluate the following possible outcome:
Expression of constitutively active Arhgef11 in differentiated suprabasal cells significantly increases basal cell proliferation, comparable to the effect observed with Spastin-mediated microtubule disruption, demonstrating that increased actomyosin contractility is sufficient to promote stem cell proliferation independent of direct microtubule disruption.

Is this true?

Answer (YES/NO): YES